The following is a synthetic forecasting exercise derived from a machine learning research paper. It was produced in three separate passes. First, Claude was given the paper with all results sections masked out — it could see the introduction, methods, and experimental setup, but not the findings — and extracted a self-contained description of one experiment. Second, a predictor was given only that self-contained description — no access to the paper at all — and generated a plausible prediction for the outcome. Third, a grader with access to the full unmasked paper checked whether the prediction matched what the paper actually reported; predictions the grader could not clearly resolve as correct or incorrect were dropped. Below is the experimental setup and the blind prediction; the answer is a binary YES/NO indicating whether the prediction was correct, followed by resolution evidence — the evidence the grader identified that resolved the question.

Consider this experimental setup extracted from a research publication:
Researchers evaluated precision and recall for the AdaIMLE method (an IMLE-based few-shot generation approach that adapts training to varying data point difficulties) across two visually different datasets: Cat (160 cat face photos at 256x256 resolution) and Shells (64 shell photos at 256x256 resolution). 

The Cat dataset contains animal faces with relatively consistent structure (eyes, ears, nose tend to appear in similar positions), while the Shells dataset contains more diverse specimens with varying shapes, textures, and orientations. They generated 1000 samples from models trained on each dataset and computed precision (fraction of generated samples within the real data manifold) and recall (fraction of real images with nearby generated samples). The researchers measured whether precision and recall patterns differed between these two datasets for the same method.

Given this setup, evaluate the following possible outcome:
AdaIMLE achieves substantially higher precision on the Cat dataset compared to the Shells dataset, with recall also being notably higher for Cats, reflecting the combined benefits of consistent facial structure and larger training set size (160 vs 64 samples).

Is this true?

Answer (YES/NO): NO